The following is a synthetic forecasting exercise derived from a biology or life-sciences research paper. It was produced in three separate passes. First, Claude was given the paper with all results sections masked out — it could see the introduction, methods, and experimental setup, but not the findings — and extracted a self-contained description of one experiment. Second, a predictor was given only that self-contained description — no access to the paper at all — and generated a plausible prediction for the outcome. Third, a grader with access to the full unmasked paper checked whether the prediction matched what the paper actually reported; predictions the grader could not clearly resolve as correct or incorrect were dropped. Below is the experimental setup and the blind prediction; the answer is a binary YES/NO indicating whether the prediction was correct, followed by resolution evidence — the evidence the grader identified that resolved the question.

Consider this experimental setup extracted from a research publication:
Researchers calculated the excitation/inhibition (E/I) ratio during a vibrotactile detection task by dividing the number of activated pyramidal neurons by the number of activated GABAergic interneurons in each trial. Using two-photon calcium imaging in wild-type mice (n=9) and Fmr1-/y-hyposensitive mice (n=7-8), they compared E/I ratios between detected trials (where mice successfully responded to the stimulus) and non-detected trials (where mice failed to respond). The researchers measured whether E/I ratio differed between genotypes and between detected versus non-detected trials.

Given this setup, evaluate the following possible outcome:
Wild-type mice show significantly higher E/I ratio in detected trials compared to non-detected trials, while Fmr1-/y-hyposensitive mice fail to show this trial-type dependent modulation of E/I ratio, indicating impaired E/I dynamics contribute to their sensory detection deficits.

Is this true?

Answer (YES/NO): NO